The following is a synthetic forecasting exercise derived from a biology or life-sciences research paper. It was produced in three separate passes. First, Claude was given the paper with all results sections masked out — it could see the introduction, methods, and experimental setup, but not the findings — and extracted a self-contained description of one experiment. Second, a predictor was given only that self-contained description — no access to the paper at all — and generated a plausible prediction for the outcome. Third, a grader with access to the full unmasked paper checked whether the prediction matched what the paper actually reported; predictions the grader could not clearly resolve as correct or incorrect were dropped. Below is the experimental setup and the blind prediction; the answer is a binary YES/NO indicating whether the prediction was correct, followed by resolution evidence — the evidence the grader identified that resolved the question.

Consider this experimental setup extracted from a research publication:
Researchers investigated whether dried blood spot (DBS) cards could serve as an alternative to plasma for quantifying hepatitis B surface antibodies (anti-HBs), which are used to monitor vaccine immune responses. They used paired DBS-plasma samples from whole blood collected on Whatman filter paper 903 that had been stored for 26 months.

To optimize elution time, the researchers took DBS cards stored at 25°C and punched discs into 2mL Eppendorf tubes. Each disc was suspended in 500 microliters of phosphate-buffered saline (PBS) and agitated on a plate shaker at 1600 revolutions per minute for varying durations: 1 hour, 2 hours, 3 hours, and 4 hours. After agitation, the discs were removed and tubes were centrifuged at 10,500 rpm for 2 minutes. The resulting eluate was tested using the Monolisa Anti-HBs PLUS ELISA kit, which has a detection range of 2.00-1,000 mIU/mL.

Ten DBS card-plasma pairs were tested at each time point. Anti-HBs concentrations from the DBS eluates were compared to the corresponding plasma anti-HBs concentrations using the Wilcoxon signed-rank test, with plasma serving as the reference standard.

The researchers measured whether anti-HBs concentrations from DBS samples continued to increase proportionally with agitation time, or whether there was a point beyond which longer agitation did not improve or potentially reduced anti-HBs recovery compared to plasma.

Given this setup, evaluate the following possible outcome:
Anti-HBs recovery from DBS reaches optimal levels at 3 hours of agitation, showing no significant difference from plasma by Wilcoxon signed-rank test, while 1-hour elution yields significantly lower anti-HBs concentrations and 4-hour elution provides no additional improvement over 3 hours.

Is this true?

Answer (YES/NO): NO